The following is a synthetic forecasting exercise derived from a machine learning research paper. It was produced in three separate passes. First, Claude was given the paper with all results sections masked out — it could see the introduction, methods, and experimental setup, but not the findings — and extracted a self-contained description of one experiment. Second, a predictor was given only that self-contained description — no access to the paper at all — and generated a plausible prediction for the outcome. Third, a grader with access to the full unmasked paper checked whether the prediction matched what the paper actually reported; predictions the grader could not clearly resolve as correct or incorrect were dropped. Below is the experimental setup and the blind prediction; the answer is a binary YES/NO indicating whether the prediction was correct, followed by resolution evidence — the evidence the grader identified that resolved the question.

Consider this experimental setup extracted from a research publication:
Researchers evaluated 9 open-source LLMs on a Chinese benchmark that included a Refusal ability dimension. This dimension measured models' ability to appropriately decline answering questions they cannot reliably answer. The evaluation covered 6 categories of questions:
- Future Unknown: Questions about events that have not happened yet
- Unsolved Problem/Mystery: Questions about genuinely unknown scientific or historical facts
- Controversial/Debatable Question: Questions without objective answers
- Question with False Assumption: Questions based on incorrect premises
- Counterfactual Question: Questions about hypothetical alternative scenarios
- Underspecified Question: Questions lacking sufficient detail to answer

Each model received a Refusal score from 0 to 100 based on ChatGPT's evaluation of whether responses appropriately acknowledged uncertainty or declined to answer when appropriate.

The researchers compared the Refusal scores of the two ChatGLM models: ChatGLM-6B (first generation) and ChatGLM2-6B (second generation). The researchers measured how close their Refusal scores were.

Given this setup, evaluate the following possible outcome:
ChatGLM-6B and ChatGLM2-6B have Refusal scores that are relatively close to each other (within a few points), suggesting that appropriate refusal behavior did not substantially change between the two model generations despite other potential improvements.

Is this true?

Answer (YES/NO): YES